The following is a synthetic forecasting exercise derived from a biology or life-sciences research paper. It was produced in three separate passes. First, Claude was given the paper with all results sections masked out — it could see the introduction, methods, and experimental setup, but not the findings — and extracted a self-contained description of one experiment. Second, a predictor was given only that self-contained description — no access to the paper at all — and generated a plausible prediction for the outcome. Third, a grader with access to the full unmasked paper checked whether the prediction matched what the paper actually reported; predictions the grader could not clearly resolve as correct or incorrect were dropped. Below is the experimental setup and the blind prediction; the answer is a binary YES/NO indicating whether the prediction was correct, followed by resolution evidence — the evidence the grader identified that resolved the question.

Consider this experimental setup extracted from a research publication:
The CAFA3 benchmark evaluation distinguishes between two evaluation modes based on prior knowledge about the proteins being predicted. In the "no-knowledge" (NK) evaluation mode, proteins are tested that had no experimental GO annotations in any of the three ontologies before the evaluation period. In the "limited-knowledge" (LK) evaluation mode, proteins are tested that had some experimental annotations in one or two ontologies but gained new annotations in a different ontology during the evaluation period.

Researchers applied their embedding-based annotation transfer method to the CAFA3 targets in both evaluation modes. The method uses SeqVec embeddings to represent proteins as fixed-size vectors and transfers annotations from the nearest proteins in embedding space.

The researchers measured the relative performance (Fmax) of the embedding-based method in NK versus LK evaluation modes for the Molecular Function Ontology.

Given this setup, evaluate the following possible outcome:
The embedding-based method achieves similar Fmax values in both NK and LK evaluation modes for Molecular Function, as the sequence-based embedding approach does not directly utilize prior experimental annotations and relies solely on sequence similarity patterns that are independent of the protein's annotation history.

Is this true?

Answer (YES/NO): NO